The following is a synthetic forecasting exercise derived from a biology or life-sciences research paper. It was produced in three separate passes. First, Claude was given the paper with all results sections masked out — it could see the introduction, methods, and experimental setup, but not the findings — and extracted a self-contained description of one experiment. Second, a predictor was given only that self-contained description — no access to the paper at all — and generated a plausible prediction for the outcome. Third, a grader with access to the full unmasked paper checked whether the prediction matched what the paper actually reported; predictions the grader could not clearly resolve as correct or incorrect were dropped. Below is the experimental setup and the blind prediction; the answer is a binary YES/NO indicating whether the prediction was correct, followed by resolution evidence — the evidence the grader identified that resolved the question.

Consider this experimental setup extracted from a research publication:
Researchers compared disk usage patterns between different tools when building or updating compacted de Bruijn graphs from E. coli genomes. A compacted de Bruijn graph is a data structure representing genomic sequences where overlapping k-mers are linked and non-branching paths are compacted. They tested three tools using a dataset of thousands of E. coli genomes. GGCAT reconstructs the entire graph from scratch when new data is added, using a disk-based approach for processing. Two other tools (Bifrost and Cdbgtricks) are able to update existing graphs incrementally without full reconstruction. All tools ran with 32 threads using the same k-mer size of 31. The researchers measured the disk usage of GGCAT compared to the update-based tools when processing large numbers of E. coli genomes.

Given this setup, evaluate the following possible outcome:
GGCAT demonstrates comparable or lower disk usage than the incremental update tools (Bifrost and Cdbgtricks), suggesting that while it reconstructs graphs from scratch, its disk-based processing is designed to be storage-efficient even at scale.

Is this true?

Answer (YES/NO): NO